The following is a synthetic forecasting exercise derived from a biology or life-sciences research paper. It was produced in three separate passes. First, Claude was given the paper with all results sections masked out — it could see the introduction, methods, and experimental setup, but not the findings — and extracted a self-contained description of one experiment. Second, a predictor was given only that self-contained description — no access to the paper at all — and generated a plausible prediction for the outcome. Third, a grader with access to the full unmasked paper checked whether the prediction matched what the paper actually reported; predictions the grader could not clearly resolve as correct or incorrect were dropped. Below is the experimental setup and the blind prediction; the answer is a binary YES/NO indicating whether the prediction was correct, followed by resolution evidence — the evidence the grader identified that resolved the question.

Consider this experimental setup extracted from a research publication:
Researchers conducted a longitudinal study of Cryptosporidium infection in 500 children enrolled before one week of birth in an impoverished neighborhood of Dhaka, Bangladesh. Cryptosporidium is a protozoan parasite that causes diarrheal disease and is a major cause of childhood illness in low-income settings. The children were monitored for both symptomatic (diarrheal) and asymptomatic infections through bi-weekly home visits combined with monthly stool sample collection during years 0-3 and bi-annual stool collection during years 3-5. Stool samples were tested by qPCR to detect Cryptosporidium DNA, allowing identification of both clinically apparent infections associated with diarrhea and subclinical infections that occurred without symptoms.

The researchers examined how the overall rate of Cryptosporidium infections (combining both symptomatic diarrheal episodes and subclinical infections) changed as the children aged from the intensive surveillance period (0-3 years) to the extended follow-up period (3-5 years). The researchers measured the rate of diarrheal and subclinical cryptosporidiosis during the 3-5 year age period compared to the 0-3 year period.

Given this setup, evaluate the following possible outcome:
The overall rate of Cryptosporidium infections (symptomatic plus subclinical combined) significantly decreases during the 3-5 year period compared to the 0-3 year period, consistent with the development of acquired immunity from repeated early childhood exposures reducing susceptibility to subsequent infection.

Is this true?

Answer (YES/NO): YES